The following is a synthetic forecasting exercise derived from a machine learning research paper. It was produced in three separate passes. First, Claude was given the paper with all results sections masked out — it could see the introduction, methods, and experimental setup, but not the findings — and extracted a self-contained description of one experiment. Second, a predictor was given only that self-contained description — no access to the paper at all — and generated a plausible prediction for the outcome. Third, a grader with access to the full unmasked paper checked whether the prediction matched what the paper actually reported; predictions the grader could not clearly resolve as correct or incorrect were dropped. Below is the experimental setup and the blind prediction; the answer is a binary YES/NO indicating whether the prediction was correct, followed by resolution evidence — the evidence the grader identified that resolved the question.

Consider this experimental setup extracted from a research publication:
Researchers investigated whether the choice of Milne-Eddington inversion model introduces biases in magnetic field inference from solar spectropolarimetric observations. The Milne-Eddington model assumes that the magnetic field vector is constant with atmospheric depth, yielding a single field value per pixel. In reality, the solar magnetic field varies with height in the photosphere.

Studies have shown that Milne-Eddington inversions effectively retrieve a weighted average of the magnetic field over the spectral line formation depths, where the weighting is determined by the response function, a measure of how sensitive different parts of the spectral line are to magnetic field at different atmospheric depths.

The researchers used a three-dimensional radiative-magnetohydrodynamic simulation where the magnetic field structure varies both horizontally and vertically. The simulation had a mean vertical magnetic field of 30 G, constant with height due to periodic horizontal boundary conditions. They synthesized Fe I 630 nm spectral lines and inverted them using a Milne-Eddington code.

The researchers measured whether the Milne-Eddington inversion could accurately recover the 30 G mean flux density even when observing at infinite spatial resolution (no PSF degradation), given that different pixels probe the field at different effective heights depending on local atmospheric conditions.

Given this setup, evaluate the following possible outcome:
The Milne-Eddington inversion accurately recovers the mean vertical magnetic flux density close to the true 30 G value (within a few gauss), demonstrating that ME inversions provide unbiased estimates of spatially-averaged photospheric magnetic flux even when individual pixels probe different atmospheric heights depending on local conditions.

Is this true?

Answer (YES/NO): NO